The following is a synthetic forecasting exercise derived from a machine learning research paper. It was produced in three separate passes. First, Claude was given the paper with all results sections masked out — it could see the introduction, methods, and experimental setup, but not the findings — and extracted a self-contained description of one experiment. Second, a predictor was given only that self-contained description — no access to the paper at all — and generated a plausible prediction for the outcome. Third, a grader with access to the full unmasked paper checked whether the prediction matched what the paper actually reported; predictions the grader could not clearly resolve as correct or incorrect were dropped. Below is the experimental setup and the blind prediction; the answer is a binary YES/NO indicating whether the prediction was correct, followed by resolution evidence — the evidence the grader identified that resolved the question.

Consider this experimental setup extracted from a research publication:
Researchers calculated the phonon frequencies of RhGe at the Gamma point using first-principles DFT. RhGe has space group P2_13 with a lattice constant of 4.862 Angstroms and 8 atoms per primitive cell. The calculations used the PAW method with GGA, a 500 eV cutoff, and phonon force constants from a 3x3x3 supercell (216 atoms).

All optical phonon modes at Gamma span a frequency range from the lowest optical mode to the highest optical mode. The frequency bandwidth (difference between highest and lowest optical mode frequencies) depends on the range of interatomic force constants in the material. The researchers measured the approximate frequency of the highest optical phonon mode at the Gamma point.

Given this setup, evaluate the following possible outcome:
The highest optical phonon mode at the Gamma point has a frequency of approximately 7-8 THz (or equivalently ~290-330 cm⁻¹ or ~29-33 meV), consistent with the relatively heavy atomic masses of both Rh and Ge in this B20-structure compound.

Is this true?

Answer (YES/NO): YES